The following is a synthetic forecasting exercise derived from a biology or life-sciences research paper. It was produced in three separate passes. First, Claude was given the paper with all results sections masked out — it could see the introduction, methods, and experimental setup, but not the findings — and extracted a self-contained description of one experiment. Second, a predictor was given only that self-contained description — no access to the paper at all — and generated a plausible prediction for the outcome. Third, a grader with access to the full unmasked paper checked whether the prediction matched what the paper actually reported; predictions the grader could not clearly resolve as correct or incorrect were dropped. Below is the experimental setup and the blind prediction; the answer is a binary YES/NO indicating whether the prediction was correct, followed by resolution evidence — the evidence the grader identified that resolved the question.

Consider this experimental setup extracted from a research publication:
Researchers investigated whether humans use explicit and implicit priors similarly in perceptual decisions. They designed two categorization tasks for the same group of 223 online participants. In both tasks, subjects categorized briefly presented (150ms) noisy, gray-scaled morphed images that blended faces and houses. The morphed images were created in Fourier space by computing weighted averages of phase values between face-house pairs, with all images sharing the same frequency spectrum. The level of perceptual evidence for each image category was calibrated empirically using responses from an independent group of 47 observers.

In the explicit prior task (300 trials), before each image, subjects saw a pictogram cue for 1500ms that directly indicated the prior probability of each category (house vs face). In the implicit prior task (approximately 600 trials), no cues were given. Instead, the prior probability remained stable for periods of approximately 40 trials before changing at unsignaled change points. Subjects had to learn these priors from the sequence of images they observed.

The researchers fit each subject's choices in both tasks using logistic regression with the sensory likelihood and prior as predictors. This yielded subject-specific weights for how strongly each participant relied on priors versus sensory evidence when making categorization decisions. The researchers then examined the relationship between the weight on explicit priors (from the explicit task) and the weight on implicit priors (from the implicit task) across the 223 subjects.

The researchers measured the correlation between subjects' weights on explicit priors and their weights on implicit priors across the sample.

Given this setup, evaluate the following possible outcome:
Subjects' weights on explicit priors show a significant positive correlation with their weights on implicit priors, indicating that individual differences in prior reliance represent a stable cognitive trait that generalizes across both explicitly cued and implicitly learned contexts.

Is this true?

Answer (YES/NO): NO